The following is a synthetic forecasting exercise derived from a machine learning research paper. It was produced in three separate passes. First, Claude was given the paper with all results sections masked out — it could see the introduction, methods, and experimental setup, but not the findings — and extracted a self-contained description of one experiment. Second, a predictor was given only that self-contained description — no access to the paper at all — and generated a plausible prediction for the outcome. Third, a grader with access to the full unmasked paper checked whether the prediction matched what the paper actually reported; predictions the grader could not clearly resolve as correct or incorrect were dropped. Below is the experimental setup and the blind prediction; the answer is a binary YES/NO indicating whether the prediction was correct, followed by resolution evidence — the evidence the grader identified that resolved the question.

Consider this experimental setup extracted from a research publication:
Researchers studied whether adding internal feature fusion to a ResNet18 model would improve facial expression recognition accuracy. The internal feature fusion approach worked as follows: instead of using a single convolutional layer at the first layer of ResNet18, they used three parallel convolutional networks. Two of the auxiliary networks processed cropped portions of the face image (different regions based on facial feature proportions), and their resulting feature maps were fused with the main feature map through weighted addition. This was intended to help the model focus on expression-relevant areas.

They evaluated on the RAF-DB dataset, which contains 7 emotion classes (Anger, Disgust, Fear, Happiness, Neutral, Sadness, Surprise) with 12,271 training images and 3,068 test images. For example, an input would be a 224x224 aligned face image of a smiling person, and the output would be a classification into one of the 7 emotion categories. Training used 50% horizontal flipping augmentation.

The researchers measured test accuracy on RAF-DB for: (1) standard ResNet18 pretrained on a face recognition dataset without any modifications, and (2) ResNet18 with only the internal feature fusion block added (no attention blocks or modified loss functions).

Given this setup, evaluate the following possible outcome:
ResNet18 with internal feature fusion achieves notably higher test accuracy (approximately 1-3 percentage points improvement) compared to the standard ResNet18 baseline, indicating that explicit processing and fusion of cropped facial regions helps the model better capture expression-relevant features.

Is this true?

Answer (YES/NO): NO